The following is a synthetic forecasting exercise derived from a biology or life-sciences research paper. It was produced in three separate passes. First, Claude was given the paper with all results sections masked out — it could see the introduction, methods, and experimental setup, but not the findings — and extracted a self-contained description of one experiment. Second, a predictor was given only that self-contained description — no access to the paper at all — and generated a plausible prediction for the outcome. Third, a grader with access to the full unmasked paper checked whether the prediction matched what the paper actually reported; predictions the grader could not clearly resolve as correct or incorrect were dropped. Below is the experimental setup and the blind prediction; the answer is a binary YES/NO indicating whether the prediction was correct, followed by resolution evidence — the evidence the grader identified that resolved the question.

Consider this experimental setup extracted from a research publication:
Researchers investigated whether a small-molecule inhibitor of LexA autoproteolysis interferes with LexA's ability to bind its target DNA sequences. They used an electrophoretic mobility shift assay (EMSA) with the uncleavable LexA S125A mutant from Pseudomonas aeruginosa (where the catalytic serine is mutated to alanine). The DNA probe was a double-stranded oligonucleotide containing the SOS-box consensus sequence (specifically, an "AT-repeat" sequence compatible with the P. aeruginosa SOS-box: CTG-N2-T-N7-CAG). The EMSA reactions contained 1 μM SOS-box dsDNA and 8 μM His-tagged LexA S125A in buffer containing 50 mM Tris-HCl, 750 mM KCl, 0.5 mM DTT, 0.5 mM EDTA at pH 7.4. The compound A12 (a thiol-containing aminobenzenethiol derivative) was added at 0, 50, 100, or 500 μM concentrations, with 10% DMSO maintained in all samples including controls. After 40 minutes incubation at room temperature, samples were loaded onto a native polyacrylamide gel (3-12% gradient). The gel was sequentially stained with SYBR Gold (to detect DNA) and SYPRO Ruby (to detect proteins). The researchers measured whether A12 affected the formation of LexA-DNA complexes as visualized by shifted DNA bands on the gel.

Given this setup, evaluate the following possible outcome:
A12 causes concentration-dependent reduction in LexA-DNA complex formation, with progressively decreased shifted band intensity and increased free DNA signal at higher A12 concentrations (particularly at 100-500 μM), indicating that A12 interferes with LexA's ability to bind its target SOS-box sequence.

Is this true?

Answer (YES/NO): NO